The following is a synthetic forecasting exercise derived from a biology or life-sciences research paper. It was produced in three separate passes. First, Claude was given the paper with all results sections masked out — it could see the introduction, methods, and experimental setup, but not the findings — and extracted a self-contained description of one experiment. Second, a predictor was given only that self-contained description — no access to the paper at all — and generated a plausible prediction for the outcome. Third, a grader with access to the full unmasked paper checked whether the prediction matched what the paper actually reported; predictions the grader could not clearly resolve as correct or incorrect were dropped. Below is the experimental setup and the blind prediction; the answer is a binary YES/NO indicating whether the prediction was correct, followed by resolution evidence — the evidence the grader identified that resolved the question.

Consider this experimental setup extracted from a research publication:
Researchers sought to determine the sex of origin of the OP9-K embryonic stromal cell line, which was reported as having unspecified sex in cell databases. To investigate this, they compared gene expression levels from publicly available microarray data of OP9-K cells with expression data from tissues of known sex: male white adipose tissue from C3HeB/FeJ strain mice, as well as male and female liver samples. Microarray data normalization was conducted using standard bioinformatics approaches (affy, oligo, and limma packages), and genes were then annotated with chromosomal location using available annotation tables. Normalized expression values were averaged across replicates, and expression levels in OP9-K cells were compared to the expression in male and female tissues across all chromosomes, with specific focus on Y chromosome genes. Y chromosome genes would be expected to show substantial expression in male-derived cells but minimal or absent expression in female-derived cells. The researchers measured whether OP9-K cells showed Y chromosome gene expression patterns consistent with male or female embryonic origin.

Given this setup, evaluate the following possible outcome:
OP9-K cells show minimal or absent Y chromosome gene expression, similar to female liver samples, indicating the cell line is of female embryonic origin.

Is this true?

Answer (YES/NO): YES